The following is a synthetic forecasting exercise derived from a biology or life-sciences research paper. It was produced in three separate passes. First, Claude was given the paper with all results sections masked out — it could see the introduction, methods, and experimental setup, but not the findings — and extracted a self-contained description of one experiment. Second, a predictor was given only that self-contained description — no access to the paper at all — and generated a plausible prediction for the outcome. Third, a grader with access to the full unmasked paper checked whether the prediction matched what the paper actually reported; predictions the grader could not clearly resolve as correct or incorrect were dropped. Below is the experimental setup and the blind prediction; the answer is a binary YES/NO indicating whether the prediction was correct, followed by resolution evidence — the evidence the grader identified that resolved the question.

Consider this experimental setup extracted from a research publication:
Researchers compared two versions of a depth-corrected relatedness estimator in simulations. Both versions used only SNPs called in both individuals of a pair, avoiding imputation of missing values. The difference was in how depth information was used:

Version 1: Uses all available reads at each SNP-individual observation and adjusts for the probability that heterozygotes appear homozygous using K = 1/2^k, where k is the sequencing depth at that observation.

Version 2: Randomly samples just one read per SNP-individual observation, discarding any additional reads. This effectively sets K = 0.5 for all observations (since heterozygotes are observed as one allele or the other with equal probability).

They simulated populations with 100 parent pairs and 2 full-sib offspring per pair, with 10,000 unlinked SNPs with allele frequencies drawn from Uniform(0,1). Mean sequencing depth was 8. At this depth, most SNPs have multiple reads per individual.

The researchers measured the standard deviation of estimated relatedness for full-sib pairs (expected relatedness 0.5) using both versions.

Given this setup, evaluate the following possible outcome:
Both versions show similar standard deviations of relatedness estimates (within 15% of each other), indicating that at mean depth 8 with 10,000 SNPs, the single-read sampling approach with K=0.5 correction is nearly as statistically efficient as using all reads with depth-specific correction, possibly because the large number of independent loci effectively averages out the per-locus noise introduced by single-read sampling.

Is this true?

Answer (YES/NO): NO